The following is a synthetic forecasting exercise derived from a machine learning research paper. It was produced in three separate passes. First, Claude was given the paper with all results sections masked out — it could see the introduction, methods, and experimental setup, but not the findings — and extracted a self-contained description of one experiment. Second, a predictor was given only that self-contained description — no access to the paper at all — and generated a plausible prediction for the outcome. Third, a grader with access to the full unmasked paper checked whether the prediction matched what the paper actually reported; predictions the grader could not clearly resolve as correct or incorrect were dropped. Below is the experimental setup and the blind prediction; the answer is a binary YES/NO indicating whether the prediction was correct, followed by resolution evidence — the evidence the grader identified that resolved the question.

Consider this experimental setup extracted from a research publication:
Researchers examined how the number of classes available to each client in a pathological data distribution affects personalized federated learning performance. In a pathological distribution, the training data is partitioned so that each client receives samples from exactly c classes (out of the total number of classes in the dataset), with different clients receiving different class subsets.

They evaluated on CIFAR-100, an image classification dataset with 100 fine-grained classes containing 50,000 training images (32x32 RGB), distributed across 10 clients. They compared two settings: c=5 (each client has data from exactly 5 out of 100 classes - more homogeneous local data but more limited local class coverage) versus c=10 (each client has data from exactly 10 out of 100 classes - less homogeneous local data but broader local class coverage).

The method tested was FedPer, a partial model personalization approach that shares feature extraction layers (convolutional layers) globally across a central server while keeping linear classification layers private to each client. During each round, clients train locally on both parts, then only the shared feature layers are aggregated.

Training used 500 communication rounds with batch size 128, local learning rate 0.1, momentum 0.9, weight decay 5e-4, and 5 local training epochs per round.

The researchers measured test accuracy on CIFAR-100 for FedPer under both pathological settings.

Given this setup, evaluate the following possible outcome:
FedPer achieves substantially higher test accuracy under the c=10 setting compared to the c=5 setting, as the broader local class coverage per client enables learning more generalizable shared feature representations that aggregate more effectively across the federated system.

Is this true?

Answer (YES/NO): NO